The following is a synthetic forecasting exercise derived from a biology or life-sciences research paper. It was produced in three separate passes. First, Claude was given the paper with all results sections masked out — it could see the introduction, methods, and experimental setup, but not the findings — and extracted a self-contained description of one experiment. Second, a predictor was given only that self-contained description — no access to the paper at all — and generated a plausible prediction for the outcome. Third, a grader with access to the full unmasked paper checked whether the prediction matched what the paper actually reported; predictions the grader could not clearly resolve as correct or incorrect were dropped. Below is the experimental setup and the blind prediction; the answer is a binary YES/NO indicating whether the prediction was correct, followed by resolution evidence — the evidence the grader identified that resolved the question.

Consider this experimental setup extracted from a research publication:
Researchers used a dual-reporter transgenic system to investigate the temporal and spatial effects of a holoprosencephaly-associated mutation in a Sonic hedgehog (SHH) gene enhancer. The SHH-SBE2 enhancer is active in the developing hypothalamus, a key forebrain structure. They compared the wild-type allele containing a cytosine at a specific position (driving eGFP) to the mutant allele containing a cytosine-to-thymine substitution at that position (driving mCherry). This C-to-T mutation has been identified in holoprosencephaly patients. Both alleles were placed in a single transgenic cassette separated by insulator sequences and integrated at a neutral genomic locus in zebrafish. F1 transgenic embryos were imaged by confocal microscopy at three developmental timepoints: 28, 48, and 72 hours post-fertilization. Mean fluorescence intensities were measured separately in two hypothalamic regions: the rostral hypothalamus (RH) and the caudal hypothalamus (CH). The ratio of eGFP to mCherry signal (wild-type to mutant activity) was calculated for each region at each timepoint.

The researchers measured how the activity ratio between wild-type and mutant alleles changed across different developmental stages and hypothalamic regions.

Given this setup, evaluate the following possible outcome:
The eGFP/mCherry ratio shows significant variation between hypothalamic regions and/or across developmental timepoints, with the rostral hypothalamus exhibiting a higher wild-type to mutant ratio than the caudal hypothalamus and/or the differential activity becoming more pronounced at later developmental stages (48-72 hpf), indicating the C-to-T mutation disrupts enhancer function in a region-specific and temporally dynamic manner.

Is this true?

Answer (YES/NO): YES